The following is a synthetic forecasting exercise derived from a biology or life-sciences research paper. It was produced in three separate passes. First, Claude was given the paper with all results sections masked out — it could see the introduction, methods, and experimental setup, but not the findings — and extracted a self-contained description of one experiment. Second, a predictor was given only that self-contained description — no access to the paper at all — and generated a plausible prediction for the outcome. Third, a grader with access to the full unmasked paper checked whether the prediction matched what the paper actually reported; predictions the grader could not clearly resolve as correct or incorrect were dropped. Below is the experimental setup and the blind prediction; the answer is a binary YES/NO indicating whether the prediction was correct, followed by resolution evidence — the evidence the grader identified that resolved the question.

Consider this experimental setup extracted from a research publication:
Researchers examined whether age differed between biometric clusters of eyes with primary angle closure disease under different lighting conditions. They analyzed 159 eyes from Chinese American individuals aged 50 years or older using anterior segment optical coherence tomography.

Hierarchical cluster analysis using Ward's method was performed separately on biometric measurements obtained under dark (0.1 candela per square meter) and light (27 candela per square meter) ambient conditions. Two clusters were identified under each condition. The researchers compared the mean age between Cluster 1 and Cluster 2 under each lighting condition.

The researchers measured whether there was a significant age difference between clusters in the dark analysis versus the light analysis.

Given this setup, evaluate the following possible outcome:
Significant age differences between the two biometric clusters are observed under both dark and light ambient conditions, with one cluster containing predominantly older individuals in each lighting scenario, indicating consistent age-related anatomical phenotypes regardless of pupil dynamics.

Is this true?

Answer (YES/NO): NO